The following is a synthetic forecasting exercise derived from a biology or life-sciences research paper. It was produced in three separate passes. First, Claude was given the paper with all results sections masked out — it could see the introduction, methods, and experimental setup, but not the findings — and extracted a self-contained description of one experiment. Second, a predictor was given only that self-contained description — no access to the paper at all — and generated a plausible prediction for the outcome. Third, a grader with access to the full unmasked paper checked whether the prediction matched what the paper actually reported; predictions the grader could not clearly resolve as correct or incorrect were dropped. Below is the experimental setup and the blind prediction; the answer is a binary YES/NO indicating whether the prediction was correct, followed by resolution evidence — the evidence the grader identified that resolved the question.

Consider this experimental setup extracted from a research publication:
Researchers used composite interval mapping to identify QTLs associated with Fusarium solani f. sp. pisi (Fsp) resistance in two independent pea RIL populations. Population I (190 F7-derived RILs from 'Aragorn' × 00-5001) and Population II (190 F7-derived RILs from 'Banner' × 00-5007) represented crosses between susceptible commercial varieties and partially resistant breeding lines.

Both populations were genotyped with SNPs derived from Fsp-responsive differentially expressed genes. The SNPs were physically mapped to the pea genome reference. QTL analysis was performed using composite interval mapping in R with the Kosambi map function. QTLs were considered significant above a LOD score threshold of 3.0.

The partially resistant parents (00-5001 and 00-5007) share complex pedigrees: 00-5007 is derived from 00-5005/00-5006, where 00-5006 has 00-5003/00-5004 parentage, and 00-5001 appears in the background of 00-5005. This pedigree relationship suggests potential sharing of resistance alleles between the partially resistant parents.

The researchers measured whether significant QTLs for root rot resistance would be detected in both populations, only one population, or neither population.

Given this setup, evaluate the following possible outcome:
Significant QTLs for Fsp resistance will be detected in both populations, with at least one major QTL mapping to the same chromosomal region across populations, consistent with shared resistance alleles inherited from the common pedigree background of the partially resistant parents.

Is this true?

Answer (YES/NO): NO